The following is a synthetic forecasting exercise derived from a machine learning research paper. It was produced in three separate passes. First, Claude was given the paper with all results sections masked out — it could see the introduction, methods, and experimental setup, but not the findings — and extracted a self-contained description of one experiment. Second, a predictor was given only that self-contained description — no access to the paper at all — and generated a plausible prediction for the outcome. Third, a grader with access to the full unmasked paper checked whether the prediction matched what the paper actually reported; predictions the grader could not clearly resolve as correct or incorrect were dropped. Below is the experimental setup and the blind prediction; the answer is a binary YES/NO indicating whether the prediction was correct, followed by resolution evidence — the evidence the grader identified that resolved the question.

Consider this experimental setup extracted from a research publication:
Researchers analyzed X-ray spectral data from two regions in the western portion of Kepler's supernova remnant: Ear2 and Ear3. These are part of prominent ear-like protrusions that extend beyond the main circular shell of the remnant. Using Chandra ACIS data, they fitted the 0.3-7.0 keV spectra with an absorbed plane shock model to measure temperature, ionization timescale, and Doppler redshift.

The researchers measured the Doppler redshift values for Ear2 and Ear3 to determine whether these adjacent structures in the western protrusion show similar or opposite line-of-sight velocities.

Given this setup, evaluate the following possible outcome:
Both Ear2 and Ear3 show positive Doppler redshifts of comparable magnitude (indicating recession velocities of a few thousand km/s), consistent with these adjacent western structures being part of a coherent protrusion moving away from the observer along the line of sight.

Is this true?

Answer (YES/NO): NO